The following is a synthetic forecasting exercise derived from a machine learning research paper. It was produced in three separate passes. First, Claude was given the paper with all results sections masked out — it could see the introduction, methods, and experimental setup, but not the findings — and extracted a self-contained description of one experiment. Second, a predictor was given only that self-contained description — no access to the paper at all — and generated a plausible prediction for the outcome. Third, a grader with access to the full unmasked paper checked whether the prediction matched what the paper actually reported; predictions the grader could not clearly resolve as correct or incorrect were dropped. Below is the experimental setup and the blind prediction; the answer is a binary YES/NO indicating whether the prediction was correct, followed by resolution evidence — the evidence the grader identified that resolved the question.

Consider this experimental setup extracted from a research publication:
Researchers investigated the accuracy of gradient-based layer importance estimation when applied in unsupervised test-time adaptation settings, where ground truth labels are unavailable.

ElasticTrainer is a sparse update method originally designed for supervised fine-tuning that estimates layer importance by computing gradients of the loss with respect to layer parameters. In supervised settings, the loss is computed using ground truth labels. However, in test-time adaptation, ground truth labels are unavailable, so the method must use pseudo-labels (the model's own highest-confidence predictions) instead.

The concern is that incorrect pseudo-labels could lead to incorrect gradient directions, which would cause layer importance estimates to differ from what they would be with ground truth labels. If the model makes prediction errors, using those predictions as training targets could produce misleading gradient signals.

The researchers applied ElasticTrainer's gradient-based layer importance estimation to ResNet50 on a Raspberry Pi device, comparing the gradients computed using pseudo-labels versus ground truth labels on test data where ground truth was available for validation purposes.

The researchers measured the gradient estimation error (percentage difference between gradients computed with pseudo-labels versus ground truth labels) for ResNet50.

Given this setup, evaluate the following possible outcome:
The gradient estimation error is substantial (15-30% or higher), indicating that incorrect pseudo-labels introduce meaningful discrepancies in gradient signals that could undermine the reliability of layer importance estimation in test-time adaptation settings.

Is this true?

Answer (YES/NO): NO